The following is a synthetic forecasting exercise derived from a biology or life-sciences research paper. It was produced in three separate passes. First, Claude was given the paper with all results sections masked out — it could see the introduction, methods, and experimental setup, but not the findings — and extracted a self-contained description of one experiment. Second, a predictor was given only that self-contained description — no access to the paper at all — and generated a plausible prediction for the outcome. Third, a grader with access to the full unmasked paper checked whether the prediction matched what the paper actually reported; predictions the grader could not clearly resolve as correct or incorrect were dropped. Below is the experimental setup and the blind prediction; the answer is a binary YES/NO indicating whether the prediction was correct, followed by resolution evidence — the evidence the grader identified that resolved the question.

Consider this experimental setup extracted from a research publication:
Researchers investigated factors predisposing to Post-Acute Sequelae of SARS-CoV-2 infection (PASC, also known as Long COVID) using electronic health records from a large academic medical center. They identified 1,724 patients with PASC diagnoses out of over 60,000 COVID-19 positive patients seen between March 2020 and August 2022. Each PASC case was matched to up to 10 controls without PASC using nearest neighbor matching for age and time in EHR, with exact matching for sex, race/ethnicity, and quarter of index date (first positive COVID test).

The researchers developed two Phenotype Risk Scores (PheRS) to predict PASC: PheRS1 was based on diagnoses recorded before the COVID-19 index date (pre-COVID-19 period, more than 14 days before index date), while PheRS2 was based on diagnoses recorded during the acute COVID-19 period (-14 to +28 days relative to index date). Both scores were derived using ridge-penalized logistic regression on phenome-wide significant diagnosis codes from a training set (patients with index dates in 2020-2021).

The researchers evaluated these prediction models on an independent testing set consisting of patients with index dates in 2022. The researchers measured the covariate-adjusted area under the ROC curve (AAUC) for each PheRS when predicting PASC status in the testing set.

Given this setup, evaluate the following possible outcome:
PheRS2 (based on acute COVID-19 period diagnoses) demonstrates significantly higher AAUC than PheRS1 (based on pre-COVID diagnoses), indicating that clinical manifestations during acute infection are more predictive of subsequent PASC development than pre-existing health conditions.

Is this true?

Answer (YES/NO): NO